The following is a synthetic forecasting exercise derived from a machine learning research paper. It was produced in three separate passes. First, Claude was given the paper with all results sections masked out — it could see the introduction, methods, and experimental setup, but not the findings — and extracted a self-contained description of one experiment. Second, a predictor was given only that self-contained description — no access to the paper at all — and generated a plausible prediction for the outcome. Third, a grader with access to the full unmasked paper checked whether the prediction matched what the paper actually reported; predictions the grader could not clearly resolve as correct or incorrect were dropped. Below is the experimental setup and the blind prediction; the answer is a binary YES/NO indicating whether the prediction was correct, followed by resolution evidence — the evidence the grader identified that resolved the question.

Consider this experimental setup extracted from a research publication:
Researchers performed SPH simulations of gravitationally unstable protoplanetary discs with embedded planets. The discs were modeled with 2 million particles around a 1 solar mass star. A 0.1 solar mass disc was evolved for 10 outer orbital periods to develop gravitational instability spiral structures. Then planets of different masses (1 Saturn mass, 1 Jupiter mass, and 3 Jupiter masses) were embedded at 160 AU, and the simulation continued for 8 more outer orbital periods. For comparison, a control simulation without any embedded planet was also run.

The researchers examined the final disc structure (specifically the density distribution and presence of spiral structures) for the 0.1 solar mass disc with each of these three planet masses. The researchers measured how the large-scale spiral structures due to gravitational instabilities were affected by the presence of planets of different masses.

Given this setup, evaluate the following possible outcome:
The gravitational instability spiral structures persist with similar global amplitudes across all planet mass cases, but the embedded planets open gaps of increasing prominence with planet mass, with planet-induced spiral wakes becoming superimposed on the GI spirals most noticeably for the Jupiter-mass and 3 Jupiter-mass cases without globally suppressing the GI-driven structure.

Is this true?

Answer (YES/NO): NO